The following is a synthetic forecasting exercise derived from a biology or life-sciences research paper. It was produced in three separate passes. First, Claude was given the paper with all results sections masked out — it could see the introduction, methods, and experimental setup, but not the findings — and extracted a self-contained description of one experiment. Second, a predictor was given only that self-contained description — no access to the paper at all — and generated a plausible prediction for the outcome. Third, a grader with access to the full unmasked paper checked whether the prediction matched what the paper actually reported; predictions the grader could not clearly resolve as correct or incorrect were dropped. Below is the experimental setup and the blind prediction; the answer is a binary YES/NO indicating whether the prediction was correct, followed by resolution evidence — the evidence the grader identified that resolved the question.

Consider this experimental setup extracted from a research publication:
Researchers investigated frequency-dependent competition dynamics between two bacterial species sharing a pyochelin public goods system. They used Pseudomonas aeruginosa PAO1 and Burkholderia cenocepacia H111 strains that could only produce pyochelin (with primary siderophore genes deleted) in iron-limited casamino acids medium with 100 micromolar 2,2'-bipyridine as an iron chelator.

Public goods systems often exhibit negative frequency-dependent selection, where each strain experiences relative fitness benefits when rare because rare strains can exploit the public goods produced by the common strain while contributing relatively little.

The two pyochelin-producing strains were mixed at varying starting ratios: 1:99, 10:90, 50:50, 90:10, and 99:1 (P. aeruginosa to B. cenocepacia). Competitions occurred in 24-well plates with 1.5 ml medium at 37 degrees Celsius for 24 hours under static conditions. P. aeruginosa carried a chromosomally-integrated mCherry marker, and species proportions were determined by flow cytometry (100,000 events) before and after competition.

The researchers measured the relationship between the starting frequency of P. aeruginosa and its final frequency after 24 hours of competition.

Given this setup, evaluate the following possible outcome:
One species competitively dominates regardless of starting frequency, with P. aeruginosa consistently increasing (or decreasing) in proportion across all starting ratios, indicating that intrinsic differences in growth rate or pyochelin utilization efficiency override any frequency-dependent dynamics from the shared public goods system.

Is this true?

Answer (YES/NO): YES